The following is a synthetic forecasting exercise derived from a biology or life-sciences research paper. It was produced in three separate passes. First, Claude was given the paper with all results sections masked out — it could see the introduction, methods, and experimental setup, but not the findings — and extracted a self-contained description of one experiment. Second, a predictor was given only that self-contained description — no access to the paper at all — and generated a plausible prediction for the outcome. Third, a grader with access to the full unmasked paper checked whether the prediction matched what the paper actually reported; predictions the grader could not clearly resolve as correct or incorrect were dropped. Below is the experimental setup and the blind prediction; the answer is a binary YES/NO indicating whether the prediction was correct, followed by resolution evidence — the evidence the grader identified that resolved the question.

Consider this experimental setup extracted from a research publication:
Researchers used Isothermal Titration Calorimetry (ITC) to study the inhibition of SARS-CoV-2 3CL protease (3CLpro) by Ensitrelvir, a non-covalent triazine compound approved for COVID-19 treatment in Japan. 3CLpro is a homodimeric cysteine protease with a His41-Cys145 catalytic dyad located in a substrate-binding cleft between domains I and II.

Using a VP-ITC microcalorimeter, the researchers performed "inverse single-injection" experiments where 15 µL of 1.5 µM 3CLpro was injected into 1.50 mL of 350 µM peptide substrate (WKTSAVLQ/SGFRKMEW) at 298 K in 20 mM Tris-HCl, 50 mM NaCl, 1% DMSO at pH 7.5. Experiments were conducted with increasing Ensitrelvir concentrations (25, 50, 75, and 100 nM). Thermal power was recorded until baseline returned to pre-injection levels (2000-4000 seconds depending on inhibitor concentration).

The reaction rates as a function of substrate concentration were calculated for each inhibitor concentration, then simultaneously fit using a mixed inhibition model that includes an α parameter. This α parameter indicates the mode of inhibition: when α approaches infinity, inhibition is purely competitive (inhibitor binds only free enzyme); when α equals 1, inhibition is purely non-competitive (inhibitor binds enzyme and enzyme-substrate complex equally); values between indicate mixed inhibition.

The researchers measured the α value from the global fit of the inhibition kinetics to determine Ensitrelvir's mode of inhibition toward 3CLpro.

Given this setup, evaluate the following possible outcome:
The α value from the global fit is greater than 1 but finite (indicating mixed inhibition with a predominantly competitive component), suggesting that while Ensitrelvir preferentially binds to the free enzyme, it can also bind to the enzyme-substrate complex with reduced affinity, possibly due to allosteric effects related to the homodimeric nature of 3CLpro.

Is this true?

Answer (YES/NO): NO